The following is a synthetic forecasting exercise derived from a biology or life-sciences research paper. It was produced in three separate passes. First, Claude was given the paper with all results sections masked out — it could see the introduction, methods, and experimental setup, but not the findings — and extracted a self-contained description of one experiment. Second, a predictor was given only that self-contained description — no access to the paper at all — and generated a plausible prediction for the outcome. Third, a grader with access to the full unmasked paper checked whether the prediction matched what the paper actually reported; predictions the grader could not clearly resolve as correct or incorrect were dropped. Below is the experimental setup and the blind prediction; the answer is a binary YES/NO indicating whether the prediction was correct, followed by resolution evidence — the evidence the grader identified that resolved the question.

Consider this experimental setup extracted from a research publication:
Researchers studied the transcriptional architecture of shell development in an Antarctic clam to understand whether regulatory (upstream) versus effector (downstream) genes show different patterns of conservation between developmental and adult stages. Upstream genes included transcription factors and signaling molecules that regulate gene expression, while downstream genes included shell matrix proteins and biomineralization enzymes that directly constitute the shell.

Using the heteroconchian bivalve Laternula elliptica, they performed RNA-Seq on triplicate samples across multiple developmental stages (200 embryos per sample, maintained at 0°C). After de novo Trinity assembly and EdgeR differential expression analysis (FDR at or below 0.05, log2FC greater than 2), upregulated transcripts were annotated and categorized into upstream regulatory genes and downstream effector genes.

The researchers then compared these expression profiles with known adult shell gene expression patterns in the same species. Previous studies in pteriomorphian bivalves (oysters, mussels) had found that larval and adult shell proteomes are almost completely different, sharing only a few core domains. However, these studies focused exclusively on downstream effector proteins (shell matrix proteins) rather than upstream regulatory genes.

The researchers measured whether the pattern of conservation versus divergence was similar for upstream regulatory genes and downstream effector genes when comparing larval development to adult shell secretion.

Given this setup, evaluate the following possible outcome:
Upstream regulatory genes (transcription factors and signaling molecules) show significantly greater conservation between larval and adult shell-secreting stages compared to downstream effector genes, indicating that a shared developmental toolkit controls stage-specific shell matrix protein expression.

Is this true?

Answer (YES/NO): YES